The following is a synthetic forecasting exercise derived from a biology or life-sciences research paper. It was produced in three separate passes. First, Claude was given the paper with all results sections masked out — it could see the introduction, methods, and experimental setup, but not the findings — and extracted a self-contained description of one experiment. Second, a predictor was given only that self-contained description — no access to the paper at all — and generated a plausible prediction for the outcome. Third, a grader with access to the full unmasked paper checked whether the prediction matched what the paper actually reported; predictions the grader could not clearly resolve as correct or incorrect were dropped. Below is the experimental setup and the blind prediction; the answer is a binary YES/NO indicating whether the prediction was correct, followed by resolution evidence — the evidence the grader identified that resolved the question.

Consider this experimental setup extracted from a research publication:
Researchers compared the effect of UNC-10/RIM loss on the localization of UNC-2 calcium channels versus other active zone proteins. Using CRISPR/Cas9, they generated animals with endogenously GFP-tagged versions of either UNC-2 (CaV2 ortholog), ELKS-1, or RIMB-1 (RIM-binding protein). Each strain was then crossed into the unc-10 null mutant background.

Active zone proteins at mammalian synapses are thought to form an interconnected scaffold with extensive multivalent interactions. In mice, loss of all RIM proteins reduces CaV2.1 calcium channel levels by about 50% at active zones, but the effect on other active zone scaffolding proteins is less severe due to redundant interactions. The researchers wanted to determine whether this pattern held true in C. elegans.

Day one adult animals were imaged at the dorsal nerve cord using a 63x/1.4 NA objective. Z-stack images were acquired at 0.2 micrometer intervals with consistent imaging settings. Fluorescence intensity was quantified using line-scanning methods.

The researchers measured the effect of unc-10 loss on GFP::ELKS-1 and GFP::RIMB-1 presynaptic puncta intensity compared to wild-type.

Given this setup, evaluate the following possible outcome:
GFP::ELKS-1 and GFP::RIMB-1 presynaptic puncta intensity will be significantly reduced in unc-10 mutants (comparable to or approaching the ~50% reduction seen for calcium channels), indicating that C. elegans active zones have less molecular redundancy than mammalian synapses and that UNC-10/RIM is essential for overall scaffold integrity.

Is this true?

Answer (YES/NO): NO